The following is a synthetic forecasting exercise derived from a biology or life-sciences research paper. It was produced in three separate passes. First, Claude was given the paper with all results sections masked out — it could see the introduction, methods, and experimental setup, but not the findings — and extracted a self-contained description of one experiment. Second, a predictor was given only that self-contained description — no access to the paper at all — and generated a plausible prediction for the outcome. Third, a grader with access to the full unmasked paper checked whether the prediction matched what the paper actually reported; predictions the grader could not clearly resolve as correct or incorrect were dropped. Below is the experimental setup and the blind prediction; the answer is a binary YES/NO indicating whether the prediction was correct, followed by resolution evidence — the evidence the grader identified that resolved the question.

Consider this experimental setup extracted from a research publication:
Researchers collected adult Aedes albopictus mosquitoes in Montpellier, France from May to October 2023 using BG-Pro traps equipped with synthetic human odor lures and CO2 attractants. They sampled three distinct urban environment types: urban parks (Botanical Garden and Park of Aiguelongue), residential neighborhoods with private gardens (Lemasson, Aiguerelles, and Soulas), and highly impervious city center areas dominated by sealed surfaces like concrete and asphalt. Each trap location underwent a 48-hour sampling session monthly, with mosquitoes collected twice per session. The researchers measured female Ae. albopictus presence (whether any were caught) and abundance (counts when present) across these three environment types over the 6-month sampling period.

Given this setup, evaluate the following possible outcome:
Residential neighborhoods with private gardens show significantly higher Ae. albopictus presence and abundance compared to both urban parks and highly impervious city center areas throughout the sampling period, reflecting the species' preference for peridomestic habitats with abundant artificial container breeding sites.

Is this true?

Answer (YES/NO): NO